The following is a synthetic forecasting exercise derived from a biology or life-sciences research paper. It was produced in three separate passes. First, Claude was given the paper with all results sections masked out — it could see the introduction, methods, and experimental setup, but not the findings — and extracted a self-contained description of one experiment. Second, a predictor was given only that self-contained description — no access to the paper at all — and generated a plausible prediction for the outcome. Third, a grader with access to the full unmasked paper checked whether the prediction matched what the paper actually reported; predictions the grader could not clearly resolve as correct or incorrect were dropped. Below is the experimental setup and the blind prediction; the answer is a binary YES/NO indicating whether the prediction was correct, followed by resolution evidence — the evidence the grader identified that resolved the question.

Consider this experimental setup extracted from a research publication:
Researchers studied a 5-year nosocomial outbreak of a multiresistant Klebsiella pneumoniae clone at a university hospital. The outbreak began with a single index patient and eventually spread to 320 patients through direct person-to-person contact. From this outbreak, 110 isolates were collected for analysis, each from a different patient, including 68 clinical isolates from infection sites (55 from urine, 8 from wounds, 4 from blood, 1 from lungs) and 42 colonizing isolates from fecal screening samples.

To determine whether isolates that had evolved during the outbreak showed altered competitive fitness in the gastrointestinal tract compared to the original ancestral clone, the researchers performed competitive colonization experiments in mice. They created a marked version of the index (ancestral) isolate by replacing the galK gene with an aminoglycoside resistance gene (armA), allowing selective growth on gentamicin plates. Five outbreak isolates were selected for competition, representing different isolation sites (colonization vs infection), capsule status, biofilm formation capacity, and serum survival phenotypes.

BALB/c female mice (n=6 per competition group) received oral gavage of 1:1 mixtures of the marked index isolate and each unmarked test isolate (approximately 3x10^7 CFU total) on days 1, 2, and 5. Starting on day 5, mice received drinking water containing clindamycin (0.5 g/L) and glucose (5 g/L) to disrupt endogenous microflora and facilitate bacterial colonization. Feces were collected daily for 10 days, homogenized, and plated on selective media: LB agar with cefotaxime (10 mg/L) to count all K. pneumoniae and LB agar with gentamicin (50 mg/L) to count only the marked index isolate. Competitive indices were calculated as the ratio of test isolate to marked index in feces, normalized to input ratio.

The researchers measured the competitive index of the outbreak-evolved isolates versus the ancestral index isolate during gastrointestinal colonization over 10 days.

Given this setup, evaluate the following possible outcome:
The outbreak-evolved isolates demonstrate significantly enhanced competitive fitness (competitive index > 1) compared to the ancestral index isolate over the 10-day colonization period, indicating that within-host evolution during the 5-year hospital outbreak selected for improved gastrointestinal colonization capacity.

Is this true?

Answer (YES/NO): NO